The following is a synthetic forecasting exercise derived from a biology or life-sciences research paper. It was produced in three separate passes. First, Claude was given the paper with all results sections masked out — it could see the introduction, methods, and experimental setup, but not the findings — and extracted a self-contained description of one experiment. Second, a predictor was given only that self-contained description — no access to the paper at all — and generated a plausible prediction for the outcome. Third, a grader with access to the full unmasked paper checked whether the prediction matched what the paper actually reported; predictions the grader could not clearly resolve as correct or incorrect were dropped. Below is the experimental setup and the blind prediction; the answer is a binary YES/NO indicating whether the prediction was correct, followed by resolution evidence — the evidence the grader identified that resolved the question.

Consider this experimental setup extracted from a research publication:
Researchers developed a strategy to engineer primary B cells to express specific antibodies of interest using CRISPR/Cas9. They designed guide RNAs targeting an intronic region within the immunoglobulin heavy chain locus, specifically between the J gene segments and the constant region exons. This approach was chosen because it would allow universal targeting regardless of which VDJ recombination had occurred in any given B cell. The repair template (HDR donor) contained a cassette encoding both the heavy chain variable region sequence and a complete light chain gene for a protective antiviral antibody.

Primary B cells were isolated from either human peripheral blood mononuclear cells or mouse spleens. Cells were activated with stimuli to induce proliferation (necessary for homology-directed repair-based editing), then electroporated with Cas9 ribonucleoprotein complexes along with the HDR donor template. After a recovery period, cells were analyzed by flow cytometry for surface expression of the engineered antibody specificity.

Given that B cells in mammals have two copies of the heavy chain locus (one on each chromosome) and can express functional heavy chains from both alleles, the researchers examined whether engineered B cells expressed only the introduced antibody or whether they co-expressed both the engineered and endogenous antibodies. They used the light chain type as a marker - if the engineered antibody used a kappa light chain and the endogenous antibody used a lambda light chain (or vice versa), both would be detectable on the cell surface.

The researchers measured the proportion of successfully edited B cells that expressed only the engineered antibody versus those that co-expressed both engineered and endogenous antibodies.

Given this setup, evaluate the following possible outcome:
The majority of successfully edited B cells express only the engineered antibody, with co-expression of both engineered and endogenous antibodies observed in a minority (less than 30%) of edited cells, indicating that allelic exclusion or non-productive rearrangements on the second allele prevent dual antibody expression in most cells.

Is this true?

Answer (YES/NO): NO